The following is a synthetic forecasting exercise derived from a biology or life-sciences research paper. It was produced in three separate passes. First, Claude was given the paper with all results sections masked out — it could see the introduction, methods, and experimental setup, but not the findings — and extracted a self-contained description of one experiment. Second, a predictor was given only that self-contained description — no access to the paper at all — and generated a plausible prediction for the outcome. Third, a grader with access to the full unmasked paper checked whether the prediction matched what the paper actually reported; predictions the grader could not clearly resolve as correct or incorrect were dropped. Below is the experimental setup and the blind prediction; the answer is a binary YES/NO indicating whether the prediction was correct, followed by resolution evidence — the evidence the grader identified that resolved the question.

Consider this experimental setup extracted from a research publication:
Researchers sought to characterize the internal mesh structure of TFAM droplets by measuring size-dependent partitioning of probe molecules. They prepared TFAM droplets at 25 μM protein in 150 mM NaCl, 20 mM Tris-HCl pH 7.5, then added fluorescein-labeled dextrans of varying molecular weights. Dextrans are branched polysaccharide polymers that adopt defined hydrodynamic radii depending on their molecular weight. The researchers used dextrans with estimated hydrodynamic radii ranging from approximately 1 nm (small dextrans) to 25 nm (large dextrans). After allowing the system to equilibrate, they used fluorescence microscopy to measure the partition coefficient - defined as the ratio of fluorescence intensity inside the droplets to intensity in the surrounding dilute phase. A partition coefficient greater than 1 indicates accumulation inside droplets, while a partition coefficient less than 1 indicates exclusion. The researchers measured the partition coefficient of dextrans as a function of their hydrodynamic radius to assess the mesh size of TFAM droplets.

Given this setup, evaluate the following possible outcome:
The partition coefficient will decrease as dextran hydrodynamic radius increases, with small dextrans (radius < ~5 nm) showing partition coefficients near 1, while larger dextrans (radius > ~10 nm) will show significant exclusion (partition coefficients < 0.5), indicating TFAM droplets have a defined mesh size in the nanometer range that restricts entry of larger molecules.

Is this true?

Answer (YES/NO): NO